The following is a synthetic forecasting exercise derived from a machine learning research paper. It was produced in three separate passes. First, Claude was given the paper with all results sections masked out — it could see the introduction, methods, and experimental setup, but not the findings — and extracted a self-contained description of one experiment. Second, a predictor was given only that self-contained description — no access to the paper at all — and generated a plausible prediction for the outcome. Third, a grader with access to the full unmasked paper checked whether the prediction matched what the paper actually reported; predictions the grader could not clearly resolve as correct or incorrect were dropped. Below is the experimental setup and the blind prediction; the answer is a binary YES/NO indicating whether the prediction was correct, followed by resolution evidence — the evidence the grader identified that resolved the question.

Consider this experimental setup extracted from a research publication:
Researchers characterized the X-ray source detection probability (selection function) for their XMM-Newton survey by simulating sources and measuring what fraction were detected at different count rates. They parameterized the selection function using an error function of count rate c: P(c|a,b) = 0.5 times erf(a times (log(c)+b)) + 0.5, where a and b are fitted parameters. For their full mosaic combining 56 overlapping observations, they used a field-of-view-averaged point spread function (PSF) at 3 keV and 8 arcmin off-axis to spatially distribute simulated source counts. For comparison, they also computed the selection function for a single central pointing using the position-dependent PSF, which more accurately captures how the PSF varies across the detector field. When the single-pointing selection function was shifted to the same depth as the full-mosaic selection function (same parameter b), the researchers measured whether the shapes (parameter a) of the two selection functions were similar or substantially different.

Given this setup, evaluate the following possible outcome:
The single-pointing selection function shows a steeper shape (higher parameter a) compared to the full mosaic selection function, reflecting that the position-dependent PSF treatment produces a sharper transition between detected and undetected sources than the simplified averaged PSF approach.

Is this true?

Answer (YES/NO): NO